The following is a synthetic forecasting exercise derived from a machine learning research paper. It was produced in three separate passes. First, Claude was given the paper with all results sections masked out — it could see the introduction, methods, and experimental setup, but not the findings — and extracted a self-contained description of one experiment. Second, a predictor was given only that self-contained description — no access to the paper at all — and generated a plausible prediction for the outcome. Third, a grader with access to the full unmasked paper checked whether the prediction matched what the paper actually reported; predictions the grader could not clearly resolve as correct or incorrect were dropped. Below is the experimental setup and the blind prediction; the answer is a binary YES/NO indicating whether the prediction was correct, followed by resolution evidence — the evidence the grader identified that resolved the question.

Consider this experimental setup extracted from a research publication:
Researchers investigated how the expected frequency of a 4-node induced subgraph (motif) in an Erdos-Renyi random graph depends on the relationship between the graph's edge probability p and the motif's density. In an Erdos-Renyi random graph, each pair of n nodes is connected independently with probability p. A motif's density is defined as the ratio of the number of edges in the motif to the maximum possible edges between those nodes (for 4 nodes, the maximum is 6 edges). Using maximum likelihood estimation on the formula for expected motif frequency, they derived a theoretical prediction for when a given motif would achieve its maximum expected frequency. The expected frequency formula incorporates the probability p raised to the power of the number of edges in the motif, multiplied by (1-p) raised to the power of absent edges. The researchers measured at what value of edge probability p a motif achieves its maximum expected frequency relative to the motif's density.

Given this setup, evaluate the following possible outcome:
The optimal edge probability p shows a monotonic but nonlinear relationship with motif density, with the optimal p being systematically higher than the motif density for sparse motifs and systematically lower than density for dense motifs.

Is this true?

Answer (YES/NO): NO